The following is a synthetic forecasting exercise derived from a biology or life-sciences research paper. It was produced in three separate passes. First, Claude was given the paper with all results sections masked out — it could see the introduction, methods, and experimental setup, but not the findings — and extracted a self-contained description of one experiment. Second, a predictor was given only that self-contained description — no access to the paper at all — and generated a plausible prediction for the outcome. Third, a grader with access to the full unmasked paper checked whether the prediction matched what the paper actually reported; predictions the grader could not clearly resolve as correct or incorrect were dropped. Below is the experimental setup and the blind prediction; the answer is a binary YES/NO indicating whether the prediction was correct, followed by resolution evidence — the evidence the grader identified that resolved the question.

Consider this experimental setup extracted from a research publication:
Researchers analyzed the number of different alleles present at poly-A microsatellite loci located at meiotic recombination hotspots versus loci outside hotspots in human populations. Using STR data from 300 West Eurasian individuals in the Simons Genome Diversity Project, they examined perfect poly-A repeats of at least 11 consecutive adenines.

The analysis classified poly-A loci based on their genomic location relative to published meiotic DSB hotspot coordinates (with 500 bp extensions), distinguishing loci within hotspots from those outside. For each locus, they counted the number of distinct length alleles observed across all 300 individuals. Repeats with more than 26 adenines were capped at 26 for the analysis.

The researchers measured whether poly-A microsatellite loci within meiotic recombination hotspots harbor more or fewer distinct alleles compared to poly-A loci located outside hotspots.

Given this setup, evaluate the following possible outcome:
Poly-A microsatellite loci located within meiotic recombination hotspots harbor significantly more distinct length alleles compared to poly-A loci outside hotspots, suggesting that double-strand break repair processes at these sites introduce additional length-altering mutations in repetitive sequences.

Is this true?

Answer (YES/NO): NO